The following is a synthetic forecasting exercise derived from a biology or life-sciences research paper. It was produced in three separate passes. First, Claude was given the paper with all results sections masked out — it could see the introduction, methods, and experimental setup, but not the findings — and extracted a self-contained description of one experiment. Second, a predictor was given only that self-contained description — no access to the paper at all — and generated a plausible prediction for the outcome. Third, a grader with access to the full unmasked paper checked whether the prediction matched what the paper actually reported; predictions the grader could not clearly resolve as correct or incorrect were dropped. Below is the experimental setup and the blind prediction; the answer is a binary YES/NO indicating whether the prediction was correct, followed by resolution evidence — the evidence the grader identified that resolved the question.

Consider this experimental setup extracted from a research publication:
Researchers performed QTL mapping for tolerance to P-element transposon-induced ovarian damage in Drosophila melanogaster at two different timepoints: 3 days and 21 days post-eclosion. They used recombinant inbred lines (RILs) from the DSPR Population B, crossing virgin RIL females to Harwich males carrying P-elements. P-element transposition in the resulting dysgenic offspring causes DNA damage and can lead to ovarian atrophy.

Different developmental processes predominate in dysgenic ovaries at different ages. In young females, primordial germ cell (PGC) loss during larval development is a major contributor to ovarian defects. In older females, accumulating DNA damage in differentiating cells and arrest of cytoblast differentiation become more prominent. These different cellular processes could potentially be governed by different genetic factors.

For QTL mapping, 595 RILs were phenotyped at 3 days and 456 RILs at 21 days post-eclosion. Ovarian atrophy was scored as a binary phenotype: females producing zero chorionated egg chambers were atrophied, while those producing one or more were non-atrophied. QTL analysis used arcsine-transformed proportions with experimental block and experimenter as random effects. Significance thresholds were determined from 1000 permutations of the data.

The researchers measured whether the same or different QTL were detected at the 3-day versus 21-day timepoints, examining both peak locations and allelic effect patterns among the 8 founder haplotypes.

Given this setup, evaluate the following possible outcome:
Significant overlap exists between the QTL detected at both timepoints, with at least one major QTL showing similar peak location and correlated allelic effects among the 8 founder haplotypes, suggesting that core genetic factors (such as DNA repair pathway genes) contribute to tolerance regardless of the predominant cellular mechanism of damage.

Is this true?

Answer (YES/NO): NO